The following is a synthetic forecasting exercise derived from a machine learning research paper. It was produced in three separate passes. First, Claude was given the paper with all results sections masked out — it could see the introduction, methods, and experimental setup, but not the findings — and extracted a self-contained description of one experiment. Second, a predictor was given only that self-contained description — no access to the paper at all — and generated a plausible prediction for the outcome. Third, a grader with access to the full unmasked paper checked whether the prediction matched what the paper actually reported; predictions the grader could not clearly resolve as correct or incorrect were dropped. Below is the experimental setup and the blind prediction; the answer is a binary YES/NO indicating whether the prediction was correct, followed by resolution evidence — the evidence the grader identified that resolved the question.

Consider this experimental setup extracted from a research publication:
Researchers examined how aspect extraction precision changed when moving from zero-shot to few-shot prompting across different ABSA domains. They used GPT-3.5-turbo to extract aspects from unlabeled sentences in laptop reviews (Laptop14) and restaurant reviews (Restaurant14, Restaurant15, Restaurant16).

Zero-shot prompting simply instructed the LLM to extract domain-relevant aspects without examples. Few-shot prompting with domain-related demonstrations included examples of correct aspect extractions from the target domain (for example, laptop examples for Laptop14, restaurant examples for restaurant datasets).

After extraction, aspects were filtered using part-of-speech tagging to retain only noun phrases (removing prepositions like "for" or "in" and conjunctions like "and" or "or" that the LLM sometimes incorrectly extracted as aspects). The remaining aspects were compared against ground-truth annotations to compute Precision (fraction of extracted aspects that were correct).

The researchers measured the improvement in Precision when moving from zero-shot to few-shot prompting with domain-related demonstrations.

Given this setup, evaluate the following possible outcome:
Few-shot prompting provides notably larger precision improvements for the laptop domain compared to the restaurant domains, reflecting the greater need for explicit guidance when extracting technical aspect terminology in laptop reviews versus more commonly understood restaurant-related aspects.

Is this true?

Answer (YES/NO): NO